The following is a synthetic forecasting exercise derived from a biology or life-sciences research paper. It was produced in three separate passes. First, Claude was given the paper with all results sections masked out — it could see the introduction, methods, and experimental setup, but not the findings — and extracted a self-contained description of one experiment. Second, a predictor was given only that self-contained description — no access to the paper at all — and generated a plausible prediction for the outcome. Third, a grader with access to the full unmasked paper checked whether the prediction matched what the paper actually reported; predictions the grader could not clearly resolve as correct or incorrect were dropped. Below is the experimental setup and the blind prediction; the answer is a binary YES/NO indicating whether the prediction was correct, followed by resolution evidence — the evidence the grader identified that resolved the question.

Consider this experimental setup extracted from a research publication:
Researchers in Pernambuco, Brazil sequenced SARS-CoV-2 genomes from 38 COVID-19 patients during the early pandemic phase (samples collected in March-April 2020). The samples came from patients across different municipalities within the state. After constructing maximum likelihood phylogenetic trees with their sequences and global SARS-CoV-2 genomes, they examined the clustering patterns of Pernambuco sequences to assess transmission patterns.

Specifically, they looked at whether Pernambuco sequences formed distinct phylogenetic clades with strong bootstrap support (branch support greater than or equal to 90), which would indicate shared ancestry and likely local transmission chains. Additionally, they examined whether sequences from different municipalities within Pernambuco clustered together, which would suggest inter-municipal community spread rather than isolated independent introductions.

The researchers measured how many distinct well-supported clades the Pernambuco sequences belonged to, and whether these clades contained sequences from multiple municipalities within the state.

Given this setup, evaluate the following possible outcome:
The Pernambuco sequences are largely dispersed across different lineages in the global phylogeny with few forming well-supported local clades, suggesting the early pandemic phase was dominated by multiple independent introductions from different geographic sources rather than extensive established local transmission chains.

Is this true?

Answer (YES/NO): NO